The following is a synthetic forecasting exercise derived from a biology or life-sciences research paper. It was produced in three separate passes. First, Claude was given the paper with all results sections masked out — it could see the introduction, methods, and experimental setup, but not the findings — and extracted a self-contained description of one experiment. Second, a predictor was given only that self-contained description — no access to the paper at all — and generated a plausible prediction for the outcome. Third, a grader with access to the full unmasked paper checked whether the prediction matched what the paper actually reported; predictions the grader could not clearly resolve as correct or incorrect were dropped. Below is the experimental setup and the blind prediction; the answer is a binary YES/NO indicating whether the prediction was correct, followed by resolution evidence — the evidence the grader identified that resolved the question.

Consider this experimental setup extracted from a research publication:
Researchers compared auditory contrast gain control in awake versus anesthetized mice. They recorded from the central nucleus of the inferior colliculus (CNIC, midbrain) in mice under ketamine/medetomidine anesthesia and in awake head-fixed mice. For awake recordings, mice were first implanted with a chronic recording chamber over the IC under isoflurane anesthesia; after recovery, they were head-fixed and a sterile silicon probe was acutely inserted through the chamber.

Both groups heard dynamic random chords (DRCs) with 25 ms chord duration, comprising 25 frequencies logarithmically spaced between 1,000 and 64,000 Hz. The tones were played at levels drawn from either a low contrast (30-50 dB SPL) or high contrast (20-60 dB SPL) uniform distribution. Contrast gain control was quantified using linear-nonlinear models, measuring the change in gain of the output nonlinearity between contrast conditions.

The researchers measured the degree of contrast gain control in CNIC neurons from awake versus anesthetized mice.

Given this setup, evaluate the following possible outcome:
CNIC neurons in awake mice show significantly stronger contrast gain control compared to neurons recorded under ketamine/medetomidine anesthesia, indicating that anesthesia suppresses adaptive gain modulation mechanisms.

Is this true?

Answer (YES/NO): NO